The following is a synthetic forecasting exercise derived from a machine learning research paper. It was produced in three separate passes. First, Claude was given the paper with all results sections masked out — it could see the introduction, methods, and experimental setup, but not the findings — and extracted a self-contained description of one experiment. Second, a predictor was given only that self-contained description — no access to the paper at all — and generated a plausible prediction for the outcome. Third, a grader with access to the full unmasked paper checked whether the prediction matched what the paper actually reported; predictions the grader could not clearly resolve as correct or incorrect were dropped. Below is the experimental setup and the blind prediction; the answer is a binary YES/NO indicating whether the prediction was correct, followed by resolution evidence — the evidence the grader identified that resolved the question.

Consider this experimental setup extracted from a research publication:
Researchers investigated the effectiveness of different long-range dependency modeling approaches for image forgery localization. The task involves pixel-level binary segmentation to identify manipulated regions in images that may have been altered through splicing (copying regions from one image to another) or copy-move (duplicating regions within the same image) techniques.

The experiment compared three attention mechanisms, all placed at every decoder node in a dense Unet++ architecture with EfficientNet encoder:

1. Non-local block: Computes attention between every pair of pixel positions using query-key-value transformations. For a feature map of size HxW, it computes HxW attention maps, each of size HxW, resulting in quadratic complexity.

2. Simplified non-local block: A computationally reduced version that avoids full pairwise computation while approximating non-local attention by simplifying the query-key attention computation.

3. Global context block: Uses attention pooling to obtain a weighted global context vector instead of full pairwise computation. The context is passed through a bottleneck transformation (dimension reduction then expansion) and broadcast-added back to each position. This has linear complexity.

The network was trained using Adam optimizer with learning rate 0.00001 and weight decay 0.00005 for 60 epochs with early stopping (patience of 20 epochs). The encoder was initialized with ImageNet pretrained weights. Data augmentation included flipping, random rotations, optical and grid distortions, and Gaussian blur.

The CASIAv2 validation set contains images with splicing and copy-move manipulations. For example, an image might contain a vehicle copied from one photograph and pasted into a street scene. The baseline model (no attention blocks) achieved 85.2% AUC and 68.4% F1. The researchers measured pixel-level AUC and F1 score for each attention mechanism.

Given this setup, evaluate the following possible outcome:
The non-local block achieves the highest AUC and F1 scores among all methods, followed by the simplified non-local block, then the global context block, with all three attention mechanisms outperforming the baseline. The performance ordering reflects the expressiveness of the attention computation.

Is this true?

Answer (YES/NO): NO